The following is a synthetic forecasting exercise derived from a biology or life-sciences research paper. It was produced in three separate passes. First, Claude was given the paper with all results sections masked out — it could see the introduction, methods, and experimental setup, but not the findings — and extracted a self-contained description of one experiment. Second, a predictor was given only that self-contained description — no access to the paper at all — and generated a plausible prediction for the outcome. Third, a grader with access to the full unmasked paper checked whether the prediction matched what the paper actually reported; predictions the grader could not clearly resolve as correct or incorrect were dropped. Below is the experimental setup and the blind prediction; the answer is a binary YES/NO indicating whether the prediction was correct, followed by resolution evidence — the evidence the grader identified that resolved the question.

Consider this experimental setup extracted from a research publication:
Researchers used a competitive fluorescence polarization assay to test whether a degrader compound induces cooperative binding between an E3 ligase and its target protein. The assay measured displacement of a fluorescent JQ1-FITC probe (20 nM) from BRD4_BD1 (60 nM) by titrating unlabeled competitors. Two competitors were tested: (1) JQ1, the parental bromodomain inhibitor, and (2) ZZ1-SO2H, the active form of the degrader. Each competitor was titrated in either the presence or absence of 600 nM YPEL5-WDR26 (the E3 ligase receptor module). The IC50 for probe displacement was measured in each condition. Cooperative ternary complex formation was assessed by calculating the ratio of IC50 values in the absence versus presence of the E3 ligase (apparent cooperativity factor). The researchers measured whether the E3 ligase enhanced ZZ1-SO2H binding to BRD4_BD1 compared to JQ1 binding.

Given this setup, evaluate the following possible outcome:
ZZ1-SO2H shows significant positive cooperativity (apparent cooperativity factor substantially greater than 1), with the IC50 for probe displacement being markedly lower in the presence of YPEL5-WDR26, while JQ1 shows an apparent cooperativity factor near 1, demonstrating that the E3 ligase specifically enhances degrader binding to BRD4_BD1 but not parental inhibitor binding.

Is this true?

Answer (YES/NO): YES